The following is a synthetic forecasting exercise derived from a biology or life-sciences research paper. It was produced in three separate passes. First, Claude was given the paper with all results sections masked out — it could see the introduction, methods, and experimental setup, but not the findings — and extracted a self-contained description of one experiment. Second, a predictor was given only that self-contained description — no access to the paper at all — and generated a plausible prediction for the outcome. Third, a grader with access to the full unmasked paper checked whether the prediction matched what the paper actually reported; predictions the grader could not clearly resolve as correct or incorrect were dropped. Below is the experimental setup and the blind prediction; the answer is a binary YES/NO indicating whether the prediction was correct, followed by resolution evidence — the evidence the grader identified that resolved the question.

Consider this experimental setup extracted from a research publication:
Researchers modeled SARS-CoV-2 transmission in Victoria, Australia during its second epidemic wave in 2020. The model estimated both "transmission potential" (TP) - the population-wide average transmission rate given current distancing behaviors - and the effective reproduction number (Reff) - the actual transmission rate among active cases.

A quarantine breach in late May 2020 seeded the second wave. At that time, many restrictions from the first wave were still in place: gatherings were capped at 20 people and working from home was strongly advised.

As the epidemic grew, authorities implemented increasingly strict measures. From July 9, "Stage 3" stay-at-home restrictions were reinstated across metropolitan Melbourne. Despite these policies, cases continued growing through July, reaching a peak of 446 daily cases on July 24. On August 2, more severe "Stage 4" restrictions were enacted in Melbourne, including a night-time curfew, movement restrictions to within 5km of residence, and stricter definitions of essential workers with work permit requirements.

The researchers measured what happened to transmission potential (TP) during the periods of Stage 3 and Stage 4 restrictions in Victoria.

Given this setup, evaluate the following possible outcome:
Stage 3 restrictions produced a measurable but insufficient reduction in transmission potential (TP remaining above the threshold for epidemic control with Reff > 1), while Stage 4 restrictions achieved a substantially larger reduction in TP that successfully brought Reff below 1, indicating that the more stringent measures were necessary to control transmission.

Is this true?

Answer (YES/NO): NO